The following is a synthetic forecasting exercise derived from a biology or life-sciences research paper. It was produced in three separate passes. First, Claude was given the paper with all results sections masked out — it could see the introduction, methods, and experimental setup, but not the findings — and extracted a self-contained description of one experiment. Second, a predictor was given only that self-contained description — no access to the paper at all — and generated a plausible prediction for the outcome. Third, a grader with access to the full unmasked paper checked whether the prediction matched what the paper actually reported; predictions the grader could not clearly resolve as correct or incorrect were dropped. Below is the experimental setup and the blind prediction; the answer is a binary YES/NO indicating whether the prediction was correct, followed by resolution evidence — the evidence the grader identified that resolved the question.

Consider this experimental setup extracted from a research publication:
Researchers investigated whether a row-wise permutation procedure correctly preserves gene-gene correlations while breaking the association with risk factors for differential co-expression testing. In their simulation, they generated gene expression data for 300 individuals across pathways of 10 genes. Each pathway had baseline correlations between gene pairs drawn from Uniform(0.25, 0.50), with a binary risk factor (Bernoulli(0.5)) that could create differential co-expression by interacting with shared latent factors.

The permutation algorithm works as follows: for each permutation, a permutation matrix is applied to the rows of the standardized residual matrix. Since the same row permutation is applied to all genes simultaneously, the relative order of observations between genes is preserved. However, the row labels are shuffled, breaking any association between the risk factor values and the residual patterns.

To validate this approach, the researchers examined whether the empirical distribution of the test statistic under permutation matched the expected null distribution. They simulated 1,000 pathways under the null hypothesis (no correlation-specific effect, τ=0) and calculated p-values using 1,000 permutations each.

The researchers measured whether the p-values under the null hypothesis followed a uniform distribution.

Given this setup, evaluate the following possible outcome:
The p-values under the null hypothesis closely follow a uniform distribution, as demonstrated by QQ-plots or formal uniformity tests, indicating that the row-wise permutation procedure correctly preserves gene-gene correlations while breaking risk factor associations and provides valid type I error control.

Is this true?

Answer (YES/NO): YES